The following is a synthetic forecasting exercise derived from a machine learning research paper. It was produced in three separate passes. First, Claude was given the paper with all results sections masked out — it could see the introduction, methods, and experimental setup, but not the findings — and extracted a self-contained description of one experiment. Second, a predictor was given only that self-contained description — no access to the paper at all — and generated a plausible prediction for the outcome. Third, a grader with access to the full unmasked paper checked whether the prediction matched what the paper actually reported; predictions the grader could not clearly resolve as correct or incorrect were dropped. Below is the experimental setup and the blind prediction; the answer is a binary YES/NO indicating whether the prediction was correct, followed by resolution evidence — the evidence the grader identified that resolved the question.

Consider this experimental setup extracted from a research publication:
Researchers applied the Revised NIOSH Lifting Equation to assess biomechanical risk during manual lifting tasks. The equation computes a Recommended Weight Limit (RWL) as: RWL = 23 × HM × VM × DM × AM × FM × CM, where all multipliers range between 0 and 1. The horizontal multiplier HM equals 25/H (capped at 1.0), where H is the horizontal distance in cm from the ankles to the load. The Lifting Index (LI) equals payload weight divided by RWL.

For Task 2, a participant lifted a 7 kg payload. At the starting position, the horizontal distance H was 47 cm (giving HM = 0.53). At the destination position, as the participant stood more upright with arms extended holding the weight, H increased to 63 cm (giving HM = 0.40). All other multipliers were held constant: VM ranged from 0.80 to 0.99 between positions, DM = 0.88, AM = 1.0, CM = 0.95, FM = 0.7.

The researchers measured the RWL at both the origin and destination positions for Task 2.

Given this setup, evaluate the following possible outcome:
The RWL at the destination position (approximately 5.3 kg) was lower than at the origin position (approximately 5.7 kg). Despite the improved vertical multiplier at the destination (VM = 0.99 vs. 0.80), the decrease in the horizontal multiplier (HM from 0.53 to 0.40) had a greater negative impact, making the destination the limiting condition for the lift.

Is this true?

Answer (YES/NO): YES